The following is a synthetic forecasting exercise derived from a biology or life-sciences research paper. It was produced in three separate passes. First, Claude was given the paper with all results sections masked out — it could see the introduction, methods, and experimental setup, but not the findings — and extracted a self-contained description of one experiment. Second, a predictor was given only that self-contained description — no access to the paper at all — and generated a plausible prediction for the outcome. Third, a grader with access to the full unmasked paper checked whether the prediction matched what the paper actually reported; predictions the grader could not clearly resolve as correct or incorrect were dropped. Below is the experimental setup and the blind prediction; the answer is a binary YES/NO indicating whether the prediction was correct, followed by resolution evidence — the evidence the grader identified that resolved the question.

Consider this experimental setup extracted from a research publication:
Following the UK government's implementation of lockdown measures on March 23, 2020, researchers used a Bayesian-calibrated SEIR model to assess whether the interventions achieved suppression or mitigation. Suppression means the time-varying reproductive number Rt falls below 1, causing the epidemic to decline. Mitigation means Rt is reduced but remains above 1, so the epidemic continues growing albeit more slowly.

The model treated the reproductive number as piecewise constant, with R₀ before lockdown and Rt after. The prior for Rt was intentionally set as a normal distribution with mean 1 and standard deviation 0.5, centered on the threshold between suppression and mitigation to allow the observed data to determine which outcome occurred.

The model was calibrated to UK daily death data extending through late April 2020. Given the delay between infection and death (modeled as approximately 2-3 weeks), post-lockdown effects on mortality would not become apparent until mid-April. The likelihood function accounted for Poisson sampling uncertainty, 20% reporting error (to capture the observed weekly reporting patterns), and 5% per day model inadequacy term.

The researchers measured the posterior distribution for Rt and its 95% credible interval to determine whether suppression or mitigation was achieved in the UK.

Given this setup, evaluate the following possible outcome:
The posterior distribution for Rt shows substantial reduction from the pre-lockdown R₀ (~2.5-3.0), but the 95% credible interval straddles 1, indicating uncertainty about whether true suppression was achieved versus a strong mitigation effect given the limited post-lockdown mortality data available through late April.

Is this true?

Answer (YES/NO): NO